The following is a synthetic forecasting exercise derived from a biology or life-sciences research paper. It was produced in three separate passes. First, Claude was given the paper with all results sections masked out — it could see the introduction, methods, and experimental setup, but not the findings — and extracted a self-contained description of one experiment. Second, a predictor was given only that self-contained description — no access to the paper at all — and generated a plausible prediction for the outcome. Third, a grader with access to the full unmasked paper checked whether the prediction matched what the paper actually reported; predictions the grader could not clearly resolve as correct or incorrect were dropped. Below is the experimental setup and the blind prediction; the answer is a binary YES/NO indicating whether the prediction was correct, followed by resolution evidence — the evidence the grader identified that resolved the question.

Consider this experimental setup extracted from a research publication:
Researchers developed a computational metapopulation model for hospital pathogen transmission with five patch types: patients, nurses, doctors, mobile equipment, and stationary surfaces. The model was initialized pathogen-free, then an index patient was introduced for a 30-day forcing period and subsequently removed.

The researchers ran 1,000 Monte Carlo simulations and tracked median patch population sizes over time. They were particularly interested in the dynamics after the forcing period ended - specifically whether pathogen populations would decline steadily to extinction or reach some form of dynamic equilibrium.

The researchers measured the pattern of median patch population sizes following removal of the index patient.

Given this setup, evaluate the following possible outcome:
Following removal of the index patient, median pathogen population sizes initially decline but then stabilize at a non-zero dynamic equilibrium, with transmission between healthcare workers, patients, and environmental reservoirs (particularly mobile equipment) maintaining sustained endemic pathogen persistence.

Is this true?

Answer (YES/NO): YES